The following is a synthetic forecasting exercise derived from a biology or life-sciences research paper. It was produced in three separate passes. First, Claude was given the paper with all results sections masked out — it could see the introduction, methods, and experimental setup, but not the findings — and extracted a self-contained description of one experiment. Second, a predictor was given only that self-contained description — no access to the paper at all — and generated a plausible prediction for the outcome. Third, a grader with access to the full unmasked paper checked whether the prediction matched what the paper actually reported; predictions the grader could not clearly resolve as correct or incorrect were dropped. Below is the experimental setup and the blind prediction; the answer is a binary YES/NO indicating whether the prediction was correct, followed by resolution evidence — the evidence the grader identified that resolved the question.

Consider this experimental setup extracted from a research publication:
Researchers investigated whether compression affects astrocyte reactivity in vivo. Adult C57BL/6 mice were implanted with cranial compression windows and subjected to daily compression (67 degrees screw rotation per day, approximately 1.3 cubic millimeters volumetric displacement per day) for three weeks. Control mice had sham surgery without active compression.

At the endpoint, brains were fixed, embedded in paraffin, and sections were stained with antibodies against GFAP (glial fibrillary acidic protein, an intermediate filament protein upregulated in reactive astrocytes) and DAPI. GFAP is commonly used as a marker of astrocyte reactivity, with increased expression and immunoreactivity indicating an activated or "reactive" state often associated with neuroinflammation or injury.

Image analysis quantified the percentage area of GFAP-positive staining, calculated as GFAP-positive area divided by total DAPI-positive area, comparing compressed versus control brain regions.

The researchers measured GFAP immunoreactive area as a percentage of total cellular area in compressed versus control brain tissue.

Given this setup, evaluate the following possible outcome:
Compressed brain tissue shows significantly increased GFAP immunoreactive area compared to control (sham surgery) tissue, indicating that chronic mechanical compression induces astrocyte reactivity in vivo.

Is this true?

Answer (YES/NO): YES